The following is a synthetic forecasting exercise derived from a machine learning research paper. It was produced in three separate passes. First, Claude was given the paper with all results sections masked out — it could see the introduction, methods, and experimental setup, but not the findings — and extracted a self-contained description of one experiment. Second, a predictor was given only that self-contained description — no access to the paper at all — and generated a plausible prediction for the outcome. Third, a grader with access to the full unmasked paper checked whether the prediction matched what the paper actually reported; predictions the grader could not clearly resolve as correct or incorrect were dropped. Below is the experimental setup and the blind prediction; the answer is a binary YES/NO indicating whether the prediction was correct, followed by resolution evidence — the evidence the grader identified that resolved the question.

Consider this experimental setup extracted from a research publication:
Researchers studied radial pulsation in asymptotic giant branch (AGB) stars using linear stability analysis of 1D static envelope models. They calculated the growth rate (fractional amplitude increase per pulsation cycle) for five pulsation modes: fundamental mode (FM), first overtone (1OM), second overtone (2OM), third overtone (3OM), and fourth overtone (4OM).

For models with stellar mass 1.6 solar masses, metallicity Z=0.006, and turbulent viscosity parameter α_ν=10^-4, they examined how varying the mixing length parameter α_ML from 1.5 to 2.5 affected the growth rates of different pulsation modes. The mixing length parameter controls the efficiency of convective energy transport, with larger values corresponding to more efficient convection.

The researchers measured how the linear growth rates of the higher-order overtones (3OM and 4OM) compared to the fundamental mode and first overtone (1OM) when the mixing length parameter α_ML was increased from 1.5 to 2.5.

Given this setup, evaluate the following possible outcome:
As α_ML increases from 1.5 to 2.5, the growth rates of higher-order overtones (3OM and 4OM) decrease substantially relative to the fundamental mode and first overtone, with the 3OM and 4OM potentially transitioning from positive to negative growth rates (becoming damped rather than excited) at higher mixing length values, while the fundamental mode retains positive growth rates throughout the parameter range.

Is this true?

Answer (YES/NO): YES